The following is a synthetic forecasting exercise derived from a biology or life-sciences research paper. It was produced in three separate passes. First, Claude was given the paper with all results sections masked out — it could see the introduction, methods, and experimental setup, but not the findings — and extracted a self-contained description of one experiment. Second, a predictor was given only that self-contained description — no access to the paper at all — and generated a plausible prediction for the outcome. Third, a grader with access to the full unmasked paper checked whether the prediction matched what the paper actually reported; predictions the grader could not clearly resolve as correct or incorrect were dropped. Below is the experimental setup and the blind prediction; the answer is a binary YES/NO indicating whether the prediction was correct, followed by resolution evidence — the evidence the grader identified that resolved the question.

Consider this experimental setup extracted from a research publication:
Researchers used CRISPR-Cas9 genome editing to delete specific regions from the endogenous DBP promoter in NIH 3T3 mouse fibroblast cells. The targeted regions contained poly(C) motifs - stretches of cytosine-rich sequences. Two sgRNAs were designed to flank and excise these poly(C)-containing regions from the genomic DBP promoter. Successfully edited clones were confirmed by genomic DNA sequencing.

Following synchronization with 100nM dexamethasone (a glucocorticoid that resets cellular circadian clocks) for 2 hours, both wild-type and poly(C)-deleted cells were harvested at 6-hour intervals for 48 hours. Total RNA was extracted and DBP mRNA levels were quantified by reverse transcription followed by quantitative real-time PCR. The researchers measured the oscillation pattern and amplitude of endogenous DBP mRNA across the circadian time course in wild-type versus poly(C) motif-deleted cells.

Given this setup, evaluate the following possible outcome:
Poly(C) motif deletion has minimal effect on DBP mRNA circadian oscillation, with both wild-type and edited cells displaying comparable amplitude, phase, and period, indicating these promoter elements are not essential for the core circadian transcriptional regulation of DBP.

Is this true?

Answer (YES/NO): NO